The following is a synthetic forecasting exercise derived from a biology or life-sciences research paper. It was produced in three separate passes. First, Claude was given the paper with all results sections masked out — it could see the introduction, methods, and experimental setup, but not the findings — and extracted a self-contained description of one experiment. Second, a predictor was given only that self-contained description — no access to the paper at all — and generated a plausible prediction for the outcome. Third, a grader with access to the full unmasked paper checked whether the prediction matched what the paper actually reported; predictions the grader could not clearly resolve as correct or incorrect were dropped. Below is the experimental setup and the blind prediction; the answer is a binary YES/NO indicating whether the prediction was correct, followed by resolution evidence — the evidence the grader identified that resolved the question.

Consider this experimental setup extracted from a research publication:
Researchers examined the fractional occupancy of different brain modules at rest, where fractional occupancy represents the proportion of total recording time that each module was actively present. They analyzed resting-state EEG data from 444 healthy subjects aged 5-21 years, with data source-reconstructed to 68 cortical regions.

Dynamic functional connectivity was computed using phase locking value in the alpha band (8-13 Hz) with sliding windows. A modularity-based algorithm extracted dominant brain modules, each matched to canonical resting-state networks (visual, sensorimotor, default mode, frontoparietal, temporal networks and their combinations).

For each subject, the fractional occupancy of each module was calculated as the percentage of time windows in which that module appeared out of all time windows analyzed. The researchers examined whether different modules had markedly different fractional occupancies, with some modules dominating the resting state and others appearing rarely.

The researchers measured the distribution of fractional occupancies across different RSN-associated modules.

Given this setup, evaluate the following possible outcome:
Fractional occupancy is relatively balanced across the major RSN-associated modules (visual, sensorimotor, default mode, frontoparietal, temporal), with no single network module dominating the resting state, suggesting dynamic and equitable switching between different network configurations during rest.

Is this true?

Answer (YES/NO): NO